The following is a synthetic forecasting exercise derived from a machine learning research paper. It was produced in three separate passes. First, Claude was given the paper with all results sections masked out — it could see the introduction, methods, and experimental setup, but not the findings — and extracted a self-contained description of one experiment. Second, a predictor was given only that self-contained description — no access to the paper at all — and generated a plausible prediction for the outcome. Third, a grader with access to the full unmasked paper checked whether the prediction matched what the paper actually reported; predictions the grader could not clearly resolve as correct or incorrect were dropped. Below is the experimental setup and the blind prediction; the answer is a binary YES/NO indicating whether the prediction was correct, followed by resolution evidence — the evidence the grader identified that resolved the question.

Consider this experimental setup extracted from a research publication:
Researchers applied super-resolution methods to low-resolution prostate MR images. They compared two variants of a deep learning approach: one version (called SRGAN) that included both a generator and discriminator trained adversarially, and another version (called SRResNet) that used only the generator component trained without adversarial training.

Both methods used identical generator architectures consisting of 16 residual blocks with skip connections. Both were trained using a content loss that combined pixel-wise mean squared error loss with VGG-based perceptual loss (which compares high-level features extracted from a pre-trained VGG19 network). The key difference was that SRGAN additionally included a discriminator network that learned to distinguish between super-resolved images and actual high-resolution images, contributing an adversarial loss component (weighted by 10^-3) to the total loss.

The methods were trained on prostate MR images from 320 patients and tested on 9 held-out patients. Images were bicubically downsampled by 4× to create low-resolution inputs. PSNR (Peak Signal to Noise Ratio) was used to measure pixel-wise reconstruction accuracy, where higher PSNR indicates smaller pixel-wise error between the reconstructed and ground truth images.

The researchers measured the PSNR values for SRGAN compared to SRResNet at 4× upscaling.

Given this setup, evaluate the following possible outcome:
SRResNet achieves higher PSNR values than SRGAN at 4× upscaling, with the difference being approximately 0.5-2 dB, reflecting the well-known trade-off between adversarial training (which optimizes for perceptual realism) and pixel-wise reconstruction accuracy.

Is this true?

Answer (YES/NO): NO